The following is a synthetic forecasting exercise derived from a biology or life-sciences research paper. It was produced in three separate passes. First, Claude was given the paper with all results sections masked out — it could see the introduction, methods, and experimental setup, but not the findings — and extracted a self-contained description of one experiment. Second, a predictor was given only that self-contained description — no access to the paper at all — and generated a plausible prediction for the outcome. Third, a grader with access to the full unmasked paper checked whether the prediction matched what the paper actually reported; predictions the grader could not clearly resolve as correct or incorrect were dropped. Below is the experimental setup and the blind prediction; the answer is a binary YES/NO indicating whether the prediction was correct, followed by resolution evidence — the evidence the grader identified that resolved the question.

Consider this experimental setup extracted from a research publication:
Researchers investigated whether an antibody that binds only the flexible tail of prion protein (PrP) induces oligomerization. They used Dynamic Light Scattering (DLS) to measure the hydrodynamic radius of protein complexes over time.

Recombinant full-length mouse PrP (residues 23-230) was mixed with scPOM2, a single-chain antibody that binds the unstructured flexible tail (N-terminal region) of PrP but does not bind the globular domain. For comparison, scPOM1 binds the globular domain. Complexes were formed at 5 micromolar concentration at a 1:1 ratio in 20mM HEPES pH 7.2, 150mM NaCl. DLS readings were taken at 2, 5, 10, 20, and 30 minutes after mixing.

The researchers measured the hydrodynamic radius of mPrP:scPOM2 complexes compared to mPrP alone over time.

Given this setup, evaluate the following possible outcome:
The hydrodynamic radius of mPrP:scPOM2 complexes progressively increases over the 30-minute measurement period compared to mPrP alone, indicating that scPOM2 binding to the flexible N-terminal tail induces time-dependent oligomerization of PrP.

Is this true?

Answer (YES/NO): NO